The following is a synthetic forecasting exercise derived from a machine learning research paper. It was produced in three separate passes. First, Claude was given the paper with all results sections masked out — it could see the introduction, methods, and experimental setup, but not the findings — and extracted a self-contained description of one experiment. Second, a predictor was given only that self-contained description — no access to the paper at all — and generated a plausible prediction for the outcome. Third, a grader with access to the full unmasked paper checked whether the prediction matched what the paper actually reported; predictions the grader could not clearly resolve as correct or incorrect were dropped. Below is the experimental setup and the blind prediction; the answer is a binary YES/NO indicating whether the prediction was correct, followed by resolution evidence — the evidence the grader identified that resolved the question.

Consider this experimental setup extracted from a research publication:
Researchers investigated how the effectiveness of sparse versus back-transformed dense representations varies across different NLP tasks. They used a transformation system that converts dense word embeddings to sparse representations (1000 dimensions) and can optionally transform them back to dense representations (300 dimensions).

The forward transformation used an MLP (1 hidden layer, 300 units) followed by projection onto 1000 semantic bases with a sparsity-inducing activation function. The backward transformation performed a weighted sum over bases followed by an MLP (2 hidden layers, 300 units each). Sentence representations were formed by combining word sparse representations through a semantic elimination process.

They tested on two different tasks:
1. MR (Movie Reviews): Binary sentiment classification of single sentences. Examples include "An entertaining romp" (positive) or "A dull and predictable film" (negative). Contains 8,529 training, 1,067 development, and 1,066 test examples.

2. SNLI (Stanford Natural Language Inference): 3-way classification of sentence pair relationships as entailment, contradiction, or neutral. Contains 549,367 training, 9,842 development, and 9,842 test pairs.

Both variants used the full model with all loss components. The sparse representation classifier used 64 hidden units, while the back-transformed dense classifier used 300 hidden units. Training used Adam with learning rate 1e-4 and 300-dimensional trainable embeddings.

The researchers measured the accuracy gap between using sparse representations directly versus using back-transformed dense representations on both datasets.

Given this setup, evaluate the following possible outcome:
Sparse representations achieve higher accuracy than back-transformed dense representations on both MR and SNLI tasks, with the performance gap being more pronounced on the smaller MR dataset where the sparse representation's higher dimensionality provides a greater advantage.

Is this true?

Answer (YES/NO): YES